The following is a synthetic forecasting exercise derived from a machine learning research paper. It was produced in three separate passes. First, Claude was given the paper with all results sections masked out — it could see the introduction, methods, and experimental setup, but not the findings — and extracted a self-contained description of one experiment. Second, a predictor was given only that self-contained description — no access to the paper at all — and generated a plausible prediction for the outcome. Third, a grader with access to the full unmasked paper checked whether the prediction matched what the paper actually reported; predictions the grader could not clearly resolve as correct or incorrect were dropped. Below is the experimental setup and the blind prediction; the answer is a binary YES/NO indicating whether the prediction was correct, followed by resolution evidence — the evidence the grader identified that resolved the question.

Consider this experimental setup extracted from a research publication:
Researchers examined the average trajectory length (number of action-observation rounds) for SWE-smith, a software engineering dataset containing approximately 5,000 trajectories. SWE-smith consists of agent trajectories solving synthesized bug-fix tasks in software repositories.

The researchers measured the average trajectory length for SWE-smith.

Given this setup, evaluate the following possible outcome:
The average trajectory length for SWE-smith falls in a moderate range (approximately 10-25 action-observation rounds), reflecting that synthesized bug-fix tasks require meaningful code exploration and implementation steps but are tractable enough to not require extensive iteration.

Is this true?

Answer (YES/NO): NO